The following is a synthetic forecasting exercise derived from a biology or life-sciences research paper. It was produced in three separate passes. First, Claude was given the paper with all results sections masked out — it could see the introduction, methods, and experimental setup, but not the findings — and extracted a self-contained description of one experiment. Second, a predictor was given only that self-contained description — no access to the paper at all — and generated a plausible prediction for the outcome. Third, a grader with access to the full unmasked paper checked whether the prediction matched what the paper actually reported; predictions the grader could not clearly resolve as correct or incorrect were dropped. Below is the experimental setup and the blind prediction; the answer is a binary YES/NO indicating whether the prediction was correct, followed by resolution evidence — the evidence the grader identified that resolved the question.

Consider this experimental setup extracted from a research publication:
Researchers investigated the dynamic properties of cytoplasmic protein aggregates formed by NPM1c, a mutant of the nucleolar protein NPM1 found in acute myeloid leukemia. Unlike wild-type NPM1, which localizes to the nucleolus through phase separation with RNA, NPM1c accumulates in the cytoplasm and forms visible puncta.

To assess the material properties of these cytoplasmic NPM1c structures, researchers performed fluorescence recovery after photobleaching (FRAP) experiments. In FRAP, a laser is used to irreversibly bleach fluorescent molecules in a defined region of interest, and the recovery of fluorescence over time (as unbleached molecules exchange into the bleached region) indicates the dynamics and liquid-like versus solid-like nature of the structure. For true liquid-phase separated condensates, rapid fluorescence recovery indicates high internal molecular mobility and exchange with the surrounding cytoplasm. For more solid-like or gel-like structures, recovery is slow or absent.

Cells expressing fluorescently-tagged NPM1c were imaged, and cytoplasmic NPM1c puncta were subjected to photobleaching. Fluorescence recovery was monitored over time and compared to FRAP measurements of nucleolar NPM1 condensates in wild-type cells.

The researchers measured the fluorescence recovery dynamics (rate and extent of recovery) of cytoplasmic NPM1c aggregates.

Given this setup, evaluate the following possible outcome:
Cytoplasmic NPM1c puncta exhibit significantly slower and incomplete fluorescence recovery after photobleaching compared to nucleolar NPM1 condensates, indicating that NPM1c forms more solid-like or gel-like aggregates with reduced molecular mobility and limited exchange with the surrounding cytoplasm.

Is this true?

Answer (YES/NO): YES